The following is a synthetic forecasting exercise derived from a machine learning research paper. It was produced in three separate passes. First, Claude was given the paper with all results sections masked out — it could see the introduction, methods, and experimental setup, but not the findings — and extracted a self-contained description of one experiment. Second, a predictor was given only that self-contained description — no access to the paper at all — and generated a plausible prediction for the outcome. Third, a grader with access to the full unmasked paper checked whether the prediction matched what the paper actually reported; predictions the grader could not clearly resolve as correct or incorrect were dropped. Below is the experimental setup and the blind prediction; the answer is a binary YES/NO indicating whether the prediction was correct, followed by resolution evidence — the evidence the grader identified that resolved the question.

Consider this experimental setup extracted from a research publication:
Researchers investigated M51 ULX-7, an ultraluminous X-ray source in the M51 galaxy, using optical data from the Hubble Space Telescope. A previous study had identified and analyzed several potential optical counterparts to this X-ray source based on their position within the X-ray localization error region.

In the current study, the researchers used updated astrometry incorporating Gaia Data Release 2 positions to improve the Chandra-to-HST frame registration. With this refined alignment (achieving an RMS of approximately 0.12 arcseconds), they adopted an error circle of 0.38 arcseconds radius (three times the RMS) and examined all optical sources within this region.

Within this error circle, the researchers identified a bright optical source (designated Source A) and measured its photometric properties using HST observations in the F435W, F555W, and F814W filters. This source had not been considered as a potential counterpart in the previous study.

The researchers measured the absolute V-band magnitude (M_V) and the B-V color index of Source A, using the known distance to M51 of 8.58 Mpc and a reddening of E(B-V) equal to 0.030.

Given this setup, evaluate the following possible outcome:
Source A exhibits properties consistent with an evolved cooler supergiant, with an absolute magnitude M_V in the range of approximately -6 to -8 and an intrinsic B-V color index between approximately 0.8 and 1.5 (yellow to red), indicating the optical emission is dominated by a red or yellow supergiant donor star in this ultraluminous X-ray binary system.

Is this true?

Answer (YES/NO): NO